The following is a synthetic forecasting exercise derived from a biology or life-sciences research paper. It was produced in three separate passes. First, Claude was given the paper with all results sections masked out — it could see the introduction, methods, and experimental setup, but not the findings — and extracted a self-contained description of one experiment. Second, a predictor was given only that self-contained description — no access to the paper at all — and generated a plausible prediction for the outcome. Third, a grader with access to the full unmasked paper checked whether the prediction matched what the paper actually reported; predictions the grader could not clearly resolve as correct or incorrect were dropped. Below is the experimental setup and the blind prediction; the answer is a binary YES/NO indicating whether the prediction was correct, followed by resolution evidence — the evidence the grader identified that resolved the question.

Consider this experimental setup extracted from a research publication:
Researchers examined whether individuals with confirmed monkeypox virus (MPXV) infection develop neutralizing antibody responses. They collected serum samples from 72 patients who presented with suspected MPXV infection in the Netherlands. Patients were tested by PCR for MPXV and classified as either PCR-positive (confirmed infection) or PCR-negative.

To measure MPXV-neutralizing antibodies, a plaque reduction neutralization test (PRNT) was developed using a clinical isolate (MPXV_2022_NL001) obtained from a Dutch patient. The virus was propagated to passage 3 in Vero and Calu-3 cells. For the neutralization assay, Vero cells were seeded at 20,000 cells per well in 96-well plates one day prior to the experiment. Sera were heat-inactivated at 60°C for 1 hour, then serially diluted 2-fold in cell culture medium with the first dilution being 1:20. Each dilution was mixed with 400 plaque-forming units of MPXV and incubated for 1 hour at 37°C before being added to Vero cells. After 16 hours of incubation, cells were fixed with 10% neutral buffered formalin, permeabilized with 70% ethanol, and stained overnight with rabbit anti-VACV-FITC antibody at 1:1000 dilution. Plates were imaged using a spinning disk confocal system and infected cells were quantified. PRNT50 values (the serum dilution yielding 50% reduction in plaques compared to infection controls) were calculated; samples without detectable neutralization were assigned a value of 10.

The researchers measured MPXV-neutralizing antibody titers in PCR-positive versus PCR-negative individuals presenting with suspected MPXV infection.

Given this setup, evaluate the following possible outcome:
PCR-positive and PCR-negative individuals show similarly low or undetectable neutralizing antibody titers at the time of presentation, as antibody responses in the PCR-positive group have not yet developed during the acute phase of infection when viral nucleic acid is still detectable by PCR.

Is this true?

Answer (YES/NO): NO